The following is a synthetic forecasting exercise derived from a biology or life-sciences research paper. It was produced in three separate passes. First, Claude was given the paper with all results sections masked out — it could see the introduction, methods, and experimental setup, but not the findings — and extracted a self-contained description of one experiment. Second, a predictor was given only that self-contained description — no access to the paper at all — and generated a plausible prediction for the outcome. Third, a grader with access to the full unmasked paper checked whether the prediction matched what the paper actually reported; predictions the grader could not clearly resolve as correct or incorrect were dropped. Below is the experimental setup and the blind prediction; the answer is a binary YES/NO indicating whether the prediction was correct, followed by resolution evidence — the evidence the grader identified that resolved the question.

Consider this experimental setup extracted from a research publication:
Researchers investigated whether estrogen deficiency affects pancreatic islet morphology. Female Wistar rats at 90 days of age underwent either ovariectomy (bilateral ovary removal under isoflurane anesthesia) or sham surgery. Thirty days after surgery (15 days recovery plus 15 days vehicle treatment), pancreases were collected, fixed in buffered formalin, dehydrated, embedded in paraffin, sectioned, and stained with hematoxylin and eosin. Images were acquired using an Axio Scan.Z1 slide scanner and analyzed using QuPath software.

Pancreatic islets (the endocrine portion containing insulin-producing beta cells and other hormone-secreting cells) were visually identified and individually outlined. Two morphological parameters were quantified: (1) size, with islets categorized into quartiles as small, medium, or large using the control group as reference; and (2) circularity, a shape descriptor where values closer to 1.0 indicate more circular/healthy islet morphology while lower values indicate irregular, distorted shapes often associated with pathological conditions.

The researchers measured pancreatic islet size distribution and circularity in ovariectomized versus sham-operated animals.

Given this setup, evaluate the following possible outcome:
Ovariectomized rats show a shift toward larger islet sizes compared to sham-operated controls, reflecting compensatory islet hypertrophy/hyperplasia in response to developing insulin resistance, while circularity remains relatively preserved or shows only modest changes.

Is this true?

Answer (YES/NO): NO